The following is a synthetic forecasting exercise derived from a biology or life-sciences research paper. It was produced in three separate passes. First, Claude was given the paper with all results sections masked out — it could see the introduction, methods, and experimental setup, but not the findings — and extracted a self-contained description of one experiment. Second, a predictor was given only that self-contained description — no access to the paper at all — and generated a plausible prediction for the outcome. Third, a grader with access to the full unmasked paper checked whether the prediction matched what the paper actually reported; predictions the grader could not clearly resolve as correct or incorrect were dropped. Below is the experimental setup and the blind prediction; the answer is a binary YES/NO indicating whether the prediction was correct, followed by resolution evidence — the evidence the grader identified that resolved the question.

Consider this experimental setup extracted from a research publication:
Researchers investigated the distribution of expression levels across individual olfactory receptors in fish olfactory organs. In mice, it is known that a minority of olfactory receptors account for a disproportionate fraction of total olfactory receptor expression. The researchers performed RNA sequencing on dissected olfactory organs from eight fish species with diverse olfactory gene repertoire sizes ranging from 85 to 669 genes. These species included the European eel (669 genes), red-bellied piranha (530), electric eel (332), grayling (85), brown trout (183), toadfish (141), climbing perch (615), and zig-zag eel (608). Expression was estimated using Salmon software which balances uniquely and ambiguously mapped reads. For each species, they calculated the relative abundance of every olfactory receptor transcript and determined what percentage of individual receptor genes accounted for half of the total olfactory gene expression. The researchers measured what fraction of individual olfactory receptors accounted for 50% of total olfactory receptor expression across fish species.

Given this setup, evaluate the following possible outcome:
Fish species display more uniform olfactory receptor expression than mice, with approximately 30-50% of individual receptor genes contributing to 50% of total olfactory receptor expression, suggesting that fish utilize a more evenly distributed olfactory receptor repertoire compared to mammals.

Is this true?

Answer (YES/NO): NO